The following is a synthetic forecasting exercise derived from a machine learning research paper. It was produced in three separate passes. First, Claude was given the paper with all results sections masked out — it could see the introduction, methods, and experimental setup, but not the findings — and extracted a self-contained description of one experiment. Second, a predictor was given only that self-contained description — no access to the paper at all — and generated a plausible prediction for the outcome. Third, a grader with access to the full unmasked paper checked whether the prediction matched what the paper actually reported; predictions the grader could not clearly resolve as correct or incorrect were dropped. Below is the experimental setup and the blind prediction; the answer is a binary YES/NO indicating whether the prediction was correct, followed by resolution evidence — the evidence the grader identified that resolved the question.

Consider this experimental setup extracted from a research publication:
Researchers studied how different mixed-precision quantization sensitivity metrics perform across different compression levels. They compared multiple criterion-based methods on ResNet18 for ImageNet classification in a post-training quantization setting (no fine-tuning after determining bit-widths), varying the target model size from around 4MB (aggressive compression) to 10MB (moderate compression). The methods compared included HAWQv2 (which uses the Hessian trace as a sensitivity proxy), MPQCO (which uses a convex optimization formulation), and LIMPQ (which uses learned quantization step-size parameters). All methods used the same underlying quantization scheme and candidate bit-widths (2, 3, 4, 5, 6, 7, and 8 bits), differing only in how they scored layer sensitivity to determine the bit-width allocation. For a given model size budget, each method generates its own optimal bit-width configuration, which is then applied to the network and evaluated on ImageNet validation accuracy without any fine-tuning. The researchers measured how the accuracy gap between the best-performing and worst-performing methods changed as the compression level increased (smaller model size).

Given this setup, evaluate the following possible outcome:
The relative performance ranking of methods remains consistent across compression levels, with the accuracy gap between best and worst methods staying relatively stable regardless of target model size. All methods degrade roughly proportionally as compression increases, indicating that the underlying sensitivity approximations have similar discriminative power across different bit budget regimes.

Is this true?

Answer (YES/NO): NO